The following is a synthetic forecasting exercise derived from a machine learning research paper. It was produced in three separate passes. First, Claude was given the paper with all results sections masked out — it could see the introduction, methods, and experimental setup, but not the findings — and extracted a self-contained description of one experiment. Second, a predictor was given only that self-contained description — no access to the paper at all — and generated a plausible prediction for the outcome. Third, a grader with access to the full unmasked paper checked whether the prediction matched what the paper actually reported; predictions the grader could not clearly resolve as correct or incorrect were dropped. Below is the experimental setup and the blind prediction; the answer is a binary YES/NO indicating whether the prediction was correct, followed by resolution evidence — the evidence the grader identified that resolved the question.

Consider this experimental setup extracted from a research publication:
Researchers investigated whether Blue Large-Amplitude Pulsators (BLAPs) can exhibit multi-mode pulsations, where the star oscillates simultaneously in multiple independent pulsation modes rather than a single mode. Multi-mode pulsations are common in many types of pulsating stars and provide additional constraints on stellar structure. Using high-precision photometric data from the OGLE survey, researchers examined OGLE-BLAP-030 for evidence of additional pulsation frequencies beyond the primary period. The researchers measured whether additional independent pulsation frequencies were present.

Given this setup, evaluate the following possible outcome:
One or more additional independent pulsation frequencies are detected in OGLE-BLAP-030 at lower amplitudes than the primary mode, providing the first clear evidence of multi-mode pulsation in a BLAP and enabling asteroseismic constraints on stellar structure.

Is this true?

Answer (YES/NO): NO